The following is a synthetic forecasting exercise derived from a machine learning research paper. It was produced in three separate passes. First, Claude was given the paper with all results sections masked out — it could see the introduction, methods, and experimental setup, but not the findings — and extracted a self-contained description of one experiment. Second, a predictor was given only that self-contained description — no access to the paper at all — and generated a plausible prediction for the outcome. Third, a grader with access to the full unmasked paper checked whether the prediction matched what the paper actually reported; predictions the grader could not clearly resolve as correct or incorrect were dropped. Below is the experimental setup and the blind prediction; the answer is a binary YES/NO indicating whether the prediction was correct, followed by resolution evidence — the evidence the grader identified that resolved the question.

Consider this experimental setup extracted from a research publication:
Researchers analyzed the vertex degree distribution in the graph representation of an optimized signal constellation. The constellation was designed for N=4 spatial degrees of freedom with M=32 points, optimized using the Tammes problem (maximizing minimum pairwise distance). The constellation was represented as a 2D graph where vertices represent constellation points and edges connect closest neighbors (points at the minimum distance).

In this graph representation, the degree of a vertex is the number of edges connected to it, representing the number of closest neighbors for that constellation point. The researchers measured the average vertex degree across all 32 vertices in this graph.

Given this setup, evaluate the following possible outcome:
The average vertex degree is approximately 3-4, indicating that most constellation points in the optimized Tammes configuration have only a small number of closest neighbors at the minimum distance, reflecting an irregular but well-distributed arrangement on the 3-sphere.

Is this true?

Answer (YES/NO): NO